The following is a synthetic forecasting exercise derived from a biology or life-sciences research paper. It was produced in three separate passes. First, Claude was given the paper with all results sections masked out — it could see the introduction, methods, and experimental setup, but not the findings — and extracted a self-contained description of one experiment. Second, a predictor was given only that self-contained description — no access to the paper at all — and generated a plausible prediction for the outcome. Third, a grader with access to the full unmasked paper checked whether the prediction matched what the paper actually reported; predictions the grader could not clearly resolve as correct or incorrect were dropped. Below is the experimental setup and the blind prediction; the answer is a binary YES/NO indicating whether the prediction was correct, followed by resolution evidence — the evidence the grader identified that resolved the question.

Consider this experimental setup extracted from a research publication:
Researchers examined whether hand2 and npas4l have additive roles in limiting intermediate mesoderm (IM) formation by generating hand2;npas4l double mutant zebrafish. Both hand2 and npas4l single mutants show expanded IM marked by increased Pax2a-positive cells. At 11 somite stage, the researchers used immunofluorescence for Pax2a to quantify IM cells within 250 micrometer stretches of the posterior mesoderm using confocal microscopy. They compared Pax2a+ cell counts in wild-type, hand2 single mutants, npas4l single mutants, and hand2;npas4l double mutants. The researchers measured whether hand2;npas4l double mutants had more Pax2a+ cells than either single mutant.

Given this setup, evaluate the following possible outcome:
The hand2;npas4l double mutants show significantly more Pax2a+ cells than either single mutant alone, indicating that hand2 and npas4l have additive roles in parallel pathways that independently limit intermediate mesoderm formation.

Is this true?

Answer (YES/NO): YES